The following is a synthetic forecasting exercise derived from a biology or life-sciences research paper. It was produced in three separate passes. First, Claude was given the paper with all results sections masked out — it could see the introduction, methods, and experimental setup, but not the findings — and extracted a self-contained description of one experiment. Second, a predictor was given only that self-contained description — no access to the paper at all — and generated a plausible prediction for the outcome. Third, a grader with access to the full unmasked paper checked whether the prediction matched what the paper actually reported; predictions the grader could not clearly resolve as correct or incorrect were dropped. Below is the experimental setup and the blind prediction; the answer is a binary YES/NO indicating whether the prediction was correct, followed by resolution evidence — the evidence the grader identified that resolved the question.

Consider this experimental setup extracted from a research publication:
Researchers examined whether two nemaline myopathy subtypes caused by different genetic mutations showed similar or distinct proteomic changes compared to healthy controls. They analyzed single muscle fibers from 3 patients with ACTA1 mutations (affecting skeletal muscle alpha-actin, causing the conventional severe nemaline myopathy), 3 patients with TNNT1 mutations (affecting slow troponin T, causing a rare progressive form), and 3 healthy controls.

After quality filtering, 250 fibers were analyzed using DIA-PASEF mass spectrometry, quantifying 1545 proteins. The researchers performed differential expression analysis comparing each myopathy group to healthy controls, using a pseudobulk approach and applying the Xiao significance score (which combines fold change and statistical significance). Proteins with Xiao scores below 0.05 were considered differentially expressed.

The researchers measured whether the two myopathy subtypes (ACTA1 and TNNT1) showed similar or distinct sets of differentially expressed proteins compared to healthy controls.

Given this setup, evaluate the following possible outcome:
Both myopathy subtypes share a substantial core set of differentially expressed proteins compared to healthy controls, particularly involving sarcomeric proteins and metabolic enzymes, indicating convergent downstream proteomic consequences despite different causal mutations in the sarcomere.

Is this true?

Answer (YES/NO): NO